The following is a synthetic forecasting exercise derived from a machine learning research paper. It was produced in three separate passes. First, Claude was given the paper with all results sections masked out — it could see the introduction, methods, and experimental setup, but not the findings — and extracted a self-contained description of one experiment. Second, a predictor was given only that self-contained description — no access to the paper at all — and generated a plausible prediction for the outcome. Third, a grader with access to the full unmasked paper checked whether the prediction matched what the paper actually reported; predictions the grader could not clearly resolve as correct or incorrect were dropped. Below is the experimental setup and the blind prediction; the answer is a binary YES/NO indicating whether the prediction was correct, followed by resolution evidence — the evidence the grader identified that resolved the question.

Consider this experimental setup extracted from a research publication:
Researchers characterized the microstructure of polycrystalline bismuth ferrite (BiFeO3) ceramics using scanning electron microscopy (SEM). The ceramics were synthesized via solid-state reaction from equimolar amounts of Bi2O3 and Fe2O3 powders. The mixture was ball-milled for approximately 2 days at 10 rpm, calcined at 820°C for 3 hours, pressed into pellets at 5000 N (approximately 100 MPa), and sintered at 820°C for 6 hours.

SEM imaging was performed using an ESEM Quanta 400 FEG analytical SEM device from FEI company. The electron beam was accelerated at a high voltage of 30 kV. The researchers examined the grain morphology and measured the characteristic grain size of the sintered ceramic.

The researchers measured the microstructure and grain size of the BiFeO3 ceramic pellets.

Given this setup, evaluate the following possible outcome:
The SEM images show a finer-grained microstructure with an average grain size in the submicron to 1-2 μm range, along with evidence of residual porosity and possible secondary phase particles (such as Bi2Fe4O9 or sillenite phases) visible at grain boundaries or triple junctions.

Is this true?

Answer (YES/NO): NO